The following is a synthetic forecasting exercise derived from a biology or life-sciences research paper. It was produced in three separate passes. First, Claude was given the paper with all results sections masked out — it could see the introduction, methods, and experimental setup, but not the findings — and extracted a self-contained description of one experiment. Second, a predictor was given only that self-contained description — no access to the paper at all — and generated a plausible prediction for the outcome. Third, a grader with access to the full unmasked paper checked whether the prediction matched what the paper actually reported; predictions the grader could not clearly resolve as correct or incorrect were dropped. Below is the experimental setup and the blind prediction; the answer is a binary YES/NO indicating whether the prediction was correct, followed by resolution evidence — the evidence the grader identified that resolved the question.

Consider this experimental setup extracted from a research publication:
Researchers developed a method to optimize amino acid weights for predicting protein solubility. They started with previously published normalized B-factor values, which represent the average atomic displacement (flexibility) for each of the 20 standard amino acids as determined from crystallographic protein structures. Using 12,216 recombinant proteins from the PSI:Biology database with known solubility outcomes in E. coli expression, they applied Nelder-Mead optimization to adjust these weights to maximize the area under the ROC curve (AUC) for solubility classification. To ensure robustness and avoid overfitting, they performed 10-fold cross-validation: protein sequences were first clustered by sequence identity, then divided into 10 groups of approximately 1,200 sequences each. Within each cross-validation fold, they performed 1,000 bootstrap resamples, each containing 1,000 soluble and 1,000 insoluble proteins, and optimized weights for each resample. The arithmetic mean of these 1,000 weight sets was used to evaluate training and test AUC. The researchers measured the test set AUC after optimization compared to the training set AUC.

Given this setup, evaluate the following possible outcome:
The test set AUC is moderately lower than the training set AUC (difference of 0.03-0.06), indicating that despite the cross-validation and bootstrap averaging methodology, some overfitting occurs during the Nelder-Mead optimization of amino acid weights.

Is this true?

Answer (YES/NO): NO